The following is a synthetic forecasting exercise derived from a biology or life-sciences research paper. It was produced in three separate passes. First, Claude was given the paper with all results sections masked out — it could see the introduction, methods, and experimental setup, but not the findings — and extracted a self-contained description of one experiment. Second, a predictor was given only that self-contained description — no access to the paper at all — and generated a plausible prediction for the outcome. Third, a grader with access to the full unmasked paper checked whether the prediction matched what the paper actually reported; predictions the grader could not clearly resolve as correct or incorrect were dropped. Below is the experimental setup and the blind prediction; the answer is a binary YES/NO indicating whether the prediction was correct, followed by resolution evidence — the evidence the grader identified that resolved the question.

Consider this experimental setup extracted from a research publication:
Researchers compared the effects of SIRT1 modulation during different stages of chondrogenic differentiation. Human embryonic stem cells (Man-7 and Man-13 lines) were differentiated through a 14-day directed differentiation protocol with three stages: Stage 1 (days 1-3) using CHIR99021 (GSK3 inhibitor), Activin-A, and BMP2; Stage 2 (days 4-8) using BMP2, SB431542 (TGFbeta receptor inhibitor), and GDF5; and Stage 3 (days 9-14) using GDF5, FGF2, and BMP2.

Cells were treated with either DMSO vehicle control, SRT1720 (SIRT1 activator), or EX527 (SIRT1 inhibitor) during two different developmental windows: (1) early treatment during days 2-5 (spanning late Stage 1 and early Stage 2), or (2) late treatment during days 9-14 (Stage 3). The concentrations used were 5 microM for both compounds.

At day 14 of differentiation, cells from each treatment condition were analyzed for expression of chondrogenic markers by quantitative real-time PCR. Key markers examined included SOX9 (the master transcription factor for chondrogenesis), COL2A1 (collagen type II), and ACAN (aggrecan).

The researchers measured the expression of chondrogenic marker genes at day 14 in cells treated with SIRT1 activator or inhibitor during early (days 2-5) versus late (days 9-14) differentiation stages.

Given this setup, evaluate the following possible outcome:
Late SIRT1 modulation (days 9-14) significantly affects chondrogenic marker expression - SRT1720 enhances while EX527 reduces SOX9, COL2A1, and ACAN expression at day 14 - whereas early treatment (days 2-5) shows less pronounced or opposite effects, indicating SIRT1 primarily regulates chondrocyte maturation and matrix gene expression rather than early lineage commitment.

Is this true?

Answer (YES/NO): NO